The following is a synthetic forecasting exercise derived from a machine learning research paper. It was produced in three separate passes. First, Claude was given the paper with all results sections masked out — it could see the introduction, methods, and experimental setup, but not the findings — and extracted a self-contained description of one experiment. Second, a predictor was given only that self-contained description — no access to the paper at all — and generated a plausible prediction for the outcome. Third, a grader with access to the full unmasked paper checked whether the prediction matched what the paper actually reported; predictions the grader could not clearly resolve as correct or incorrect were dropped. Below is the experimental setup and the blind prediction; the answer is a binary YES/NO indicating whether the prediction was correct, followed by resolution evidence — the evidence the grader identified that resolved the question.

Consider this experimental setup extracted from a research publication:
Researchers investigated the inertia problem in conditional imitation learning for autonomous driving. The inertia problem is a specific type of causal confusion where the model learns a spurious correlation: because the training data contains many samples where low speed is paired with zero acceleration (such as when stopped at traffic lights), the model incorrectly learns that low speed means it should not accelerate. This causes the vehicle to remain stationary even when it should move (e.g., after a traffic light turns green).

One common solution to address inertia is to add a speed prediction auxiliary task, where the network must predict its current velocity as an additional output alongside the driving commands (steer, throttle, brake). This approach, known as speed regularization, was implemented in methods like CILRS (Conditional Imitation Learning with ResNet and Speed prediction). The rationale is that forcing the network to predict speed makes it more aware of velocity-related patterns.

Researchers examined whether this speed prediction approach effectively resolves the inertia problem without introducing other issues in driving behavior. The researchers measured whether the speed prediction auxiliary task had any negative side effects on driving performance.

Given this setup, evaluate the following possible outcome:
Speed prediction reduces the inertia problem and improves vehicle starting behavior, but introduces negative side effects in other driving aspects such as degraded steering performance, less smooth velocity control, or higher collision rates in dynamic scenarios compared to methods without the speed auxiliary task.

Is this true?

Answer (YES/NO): YES